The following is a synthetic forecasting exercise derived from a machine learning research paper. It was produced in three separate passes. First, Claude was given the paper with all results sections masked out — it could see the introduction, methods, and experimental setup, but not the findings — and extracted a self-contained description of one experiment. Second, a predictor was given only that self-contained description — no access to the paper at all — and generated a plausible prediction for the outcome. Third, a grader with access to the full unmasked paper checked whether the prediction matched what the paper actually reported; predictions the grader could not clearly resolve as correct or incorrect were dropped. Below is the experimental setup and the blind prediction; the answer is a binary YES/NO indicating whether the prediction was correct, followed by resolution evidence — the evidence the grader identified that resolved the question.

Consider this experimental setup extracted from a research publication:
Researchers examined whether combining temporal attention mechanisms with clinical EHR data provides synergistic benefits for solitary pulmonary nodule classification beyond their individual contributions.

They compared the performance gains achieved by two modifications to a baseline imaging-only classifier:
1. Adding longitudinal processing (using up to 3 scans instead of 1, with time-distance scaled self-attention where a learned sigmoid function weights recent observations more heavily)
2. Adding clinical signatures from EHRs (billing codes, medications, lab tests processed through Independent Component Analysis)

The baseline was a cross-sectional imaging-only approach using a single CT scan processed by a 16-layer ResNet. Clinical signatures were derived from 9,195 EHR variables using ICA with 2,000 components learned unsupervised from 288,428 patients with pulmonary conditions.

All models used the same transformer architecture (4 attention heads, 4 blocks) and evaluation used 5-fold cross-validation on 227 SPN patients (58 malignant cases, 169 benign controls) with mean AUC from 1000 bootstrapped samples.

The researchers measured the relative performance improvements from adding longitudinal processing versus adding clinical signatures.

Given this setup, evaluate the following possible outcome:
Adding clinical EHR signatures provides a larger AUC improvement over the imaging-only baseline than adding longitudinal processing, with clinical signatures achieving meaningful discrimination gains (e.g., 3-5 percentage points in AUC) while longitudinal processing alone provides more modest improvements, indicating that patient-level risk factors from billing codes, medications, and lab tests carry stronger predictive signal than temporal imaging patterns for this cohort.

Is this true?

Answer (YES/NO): YES